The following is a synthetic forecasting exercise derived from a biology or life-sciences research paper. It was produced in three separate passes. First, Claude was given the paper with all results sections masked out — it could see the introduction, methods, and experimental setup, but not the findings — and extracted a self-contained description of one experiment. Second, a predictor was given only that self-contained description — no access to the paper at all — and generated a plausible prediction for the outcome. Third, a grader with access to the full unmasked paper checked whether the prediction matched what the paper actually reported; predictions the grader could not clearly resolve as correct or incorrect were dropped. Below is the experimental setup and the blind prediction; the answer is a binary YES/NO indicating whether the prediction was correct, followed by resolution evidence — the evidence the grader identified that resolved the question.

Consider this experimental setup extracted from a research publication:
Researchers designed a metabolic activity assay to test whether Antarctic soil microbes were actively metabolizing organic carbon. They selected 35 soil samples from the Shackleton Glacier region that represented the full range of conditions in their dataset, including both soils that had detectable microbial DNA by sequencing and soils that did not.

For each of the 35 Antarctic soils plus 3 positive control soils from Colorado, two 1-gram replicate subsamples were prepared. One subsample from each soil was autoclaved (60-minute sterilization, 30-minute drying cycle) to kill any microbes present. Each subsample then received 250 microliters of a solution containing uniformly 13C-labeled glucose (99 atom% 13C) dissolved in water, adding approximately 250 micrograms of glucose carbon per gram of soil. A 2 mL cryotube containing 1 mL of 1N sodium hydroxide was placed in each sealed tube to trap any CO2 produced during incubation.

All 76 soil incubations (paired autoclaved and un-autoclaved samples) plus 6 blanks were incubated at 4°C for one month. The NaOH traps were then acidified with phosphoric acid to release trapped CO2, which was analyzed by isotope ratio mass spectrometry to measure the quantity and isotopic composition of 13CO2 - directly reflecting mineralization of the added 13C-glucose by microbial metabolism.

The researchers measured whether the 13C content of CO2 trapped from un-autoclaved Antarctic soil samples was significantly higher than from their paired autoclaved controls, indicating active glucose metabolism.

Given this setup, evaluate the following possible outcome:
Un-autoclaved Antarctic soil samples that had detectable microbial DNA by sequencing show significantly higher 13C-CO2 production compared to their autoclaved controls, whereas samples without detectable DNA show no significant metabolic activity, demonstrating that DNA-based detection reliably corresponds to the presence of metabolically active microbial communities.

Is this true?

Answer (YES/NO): YES